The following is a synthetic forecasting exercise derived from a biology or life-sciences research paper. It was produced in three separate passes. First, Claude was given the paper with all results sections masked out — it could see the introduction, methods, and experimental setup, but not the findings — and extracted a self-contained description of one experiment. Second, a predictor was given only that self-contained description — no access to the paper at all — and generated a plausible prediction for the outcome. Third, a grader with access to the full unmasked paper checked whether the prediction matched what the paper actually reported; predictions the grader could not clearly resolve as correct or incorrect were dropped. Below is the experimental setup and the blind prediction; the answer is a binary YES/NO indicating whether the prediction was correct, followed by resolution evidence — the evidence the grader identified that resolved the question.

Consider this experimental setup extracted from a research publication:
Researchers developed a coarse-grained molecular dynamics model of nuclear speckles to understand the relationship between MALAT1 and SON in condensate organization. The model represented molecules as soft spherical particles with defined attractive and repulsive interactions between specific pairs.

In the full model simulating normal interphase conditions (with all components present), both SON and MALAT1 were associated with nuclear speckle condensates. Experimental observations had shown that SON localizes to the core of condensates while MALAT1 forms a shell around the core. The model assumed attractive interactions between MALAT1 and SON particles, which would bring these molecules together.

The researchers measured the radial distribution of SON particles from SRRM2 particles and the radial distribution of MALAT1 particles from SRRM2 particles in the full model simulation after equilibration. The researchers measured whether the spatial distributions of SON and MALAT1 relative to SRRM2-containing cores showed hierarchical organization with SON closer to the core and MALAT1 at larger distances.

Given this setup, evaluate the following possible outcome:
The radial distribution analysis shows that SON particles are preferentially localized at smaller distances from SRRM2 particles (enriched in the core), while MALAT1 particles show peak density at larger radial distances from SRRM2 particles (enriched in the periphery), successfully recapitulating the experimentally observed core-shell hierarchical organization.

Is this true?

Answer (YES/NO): YES